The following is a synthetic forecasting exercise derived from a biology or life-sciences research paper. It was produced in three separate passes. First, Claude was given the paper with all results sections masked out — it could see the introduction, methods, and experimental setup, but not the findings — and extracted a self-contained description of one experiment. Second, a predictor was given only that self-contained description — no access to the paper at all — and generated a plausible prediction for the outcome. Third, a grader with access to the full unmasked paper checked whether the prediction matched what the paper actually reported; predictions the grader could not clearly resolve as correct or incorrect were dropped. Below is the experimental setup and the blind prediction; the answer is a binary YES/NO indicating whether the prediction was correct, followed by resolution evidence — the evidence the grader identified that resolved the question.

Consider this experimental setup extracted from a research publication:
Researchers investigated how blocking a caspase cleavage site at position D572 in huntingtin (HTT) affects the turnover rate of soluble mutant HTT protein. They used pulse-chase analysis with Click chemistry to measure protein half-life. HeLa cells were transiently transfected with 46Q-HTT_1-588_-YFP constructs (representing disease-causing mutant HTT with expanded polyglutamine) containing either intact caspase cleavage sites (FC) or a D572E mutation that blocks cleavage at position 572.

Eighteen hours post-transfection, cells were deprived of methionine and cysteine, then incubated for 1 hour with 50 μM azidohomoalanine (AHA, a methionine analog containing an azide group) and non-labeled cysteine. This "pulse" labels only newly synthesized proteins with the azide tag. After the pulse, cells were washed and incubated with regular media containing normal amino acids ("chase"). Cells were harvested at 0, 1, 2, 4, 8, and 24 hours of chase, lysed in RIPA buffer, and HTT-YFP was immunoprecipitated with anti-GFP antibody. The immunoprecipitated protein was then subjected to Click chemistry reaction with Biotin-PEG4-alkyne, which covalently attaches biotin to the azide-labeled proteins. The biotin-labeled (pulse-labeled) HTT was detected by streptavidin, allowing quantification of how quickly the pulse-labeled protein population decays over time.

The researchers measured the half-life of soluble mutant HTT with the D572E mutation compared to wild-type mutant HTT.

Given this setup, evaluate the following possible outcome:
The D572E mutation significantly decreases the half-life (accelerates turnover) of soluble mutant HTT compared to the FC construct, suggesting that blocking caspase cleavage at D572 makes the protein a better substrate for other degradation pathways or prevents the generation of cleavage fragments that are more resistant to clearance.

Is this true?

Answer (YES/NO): YES